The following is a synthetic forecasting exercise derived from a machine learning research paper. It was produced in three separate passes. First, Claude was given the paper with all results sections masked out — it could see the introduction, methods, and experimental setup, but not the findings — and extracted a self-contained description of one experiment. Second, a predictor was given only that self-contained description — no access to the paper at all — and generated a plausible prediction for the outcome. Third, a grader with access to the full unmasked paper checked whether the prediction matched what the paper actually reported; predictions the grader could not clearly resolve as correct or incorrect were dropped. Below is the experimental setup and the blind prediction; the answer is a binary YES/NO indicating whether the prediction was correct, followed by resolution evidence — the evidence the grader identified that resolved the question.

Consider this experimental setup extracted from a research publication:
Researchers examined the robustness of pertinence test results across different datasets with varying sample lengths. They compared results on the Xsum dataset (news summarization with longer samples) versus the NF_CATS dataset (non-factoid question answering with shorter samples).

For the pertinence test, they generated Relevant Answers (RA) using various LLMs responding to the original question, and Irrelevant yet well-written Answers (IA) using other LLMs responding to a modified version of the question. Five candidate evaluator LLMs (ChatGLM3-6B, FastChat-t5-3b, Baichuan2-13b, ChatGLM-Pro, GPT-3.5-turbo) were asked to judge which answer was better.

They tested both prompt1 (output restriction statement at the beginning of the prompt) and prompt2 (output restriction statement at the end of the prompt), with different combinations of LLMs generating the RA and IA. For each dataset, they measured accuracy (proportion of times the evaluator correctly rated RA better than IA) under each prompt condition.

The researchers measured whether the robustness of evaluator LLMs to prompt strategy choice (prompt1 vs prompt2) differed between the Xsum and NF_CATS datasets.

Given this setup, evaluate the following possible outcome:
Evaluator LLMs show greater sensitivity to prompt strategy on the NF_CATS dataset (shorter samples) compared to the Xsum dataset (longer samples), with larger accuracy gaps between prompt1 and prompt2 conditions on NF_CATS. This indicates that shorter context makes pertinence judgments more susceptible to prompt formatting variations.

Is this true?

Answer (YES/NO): NO